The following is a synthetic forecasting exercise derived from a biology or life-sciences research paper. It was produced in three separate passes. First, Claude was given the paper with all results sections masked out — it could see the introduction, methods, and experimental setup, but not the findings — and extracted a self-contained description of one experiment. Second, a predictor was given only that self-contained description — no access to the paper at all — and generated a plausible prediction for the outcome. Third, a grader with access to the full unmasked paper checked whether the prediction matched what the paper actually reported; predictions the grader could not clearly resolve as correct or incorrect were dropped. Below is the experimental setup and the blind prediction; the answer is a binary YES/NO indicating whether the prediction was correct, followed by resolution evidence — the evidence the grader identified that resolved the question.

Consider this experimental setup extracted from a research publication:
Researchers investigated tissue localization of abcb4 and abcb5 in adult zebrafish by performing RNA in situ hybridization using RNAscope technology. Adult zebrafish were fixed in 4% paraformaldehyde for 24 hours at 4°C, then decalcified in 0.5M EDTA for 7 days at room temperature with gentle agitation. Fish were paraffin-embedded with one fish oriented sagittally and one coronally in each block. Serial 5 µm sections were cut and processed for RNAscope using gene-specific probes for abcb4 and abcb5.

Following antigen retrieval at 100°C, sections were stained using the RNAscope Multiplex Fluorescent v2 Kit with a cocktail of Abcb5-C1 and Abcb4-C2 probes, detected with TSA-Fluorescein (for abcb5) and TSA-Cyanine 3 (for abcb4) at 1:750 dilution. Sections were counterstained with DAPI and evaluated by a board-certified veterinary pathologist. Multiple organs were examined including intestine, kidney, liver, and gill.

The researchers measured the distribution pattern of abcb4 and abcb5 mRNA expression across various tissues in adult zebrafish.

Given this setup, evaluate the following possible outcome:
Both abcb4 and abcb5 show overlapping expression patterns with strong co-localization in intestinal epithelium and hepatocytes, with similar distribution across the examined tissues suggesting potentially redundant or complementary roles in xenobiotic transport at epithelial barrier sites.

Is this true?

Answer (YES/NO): NO